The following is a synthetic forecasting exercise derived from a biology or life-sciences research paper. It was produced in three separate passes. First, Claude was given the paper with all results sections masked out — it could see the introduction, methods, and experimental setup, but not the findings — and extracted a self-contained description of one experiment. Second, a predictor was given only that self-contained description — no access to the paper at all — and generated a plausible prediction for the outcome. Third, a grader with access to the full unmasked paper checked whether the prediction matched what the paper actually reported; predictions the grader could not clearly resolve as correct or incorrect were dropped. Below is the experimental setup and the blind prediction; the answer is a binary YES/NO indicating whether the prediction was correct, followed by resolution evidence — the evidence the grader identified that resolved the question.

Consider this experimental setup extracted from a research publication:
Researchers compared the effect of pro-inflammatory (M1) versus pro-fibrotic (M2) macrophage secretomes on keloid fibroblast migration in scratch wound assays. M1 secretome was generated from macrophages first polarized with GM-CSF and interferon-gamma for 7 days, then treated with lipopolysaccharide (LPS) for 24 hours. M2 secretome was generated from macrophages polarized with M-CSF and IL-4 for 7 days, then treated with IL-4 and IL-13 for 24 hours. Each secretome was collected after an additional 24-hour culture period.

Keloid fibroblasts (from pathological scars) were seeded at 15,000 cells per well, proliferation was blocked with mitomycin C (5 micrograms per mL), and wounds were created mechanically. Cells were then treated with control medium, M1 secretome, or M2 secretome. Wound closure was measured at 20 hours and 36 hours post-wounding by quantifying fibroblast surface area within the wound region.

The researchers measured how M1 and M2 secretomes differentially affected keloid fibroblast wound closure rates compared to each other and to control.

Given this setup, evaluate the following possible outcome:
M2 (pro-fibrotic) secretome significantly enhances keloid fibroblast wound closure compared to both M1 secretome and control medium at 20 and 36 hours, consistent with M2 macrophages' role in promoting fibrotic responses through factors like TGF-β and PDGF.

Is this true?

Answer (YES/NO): NO